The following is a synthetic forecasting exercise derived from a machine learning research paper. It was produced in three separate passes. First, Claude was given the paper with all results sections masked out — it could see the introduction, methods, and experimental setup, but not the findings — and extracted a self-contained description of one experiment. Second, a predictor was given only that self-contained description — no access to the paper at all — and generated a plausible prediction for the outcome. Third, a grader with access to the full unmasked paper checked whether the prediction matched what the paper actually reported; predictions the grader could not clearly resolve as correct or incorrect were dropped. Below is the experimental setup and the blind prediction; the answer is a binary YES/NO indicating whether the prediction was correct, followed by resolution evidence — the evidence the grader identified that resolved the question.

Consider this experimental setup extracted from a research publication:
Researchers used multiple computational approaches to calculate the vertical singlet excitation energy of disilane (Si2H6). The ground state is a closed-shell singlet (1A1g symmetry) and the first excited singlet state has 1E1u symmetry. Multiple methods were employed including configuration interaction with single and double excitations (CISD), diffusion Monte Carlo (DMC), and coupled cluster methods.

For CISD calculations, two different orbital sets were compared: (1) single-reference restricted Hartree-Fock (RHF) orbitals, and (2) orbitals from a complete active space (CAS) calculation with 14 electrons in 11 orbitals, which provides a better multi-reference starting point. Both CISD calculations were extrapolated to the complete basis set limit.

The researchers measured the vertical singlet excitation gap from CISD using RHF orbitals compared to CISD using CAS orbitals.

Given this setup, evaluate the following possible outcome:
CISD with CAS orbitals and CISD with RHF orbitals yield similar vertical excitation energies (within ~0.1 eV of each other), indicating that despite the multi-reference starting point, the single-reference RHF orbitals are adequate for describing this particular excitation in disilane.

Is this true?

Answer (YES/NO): NO